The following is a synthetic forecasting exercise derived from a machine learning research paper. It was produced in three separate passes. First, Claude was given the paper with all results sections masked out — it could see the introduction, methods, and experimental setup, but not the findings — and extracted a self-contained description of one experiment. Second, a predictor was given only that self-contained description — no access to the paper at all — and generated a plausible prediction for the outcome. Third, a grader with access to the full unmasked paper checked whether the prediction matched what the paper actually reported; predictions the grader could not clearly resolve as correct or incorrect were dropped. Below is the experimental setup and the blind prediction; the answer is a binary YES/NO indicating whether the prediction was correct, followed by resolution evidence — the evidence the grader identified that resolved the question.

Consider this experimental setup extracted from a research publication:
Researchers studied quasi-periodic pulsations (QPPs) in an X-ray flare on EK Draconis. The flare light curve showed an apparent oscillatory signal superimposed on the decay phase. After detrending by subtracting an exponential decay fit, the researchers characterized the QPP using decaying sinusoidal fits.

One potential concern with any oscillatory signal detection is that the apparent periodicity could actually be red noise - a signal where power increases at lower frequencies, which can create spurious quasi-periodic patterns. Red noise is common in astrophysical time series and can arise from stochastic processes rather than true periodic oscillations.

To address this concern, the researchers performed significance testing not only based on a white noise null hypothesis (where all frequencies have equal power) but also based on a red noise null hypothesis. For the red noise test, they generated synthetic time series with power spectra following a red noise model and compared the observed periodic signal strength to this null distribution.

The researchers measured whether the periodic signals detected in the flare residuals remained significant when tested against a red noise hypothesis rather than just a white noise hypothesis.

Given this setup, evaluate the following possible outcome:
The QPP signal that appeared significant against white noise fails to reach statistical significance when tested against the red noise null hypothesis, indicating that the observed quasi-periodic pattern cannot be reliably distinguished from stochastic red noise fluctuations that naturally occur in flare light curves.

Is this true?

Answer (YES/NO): NO